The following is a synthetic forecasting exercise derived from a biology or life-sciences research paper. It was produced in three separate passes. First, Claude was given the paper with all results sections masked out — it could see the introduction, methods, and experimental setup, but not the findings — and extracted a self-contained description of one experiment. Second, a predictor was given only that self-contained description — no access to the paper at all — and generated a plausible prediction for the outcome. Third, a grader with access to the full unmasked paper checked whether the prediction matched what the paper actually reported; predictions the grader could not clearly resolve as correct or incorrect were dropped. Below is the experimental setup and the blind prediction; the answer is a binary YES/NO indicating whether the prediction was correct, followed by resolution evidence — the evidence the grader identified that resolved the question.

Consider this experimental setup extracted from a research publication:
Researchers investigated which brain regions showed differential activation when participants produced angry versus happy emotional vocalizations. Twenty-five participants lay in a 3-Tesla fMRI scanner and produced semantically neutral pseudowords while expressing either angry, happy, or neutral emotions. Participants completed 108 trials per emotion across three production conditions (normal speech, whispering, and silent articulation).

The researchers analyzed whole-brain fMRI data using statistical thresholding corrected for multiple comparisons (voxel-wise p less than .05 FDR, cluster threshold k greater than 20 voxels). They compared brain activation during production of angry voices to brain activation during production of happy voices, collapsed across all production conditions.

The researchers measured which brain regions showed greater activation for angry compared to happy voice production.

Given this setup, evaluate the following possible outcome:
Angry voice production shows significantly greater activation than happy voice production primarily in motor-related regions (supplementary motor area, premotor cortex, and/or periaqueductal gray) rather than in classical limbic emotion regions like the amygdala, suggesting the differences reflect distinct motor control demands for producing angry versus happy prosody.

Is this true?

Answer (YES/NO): NO